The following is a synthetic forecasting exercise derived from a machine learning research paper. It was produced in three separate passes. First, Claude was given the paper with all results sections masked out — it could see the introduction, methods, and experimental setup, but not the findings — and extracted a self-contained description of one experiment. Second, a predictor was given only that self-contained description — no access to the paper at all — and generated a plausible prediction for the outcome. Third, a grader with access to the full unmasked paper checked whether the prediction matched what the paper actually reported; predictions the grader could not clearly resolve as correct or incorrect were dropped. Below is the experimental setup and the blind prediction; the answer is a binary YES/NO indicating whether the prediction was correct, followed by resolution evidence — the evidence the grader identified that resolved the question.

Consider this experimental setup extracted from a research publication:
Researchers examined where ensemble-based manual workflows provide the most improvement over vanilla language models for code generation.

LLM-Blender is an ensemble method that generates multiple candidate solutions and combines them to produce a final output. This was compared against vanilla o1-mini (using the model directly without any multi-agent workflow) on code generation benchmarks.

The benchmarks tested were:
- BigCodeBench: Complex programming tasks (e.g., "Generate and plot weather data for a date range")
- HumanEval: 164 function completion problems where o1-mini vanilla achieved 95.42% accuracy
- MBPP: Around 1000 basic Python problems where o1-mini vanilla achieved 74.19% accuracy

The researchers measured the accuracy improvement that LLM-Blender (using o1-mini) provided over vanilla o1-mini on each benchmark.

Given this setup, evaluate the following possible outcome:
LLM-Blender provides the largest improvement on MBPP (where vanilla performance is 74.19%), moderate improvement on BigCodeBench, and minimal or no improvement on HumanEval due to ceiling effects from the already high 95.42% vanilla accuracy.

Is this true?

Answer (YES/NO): YES